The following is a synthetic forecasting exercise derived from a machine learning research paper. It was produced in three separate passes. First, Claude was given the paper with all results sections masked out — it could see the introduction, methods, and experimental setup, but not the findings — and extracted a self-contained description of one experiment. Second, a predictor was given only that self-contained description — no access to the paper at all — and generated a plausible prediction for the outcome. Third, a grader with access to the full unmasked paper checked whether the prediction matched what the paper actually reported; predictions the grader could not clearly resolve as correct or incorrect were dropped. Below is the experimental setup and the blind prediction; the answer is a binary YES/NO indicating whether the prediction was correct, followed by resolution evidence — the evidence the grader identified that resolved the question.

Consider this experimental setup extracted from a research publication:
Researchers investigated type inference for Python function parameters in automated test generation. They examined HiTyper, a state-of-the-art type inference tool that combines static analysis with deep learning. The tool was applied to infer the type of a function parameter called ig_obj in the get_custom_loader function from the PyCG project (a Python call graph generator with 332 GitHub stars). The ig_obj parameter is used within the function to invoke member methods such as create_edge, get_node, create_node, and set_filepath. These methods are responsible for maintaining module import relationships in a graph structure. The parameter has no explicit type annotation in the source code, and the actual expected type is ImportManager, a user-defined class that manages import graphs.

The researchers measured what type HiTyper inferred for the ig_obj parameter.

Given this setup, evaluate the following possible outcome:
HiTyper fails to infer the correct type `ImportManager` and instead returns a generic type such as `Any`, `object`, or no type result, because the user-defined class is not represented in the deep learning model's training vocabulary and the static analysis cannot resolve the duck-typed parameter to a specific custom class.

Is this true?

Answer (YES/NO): NO